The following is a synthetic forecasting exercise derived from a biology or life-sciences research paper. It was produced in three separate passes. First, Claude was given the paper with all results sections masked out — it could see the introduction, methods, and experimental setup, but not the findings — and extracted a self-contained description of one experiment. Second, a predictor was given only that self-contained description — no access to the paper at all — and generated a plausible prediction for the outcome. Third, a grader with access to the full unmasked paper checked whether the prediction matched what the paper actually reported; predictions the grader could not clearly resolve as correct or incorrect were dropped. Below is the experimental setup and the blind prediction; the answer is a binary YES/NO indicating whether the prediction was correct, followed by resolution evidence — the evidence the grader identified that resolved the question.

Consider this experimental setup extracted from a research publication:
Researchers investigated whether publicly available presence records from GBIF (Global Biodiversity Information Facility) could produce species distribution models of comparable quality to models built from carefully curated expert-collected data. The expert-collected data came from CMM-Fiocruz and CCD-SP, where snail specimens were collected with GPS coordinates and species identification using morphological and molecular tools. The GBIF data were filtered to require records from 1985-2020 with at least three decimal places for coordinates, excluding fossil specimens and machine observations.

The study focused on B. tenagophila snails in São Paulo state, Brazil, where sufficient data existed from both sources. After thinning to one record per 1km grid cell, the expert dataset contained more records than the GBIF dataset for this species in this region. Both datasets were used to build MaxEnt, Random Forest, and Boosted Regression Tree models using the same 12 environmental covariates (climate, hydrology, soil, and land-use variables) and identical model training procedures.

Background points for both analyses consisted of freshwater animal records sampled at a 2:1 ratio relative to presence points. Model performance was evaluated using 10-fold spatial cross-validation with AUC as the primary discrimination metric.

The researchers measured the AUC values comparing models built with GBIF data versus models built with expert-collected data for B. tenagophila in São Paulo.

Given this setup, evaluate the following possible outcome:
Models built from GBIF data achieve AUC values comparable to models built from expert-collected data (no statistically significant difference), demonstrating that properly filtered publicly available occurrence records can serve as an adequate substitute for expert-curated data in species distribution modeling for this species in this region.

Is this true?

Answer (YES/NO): YES